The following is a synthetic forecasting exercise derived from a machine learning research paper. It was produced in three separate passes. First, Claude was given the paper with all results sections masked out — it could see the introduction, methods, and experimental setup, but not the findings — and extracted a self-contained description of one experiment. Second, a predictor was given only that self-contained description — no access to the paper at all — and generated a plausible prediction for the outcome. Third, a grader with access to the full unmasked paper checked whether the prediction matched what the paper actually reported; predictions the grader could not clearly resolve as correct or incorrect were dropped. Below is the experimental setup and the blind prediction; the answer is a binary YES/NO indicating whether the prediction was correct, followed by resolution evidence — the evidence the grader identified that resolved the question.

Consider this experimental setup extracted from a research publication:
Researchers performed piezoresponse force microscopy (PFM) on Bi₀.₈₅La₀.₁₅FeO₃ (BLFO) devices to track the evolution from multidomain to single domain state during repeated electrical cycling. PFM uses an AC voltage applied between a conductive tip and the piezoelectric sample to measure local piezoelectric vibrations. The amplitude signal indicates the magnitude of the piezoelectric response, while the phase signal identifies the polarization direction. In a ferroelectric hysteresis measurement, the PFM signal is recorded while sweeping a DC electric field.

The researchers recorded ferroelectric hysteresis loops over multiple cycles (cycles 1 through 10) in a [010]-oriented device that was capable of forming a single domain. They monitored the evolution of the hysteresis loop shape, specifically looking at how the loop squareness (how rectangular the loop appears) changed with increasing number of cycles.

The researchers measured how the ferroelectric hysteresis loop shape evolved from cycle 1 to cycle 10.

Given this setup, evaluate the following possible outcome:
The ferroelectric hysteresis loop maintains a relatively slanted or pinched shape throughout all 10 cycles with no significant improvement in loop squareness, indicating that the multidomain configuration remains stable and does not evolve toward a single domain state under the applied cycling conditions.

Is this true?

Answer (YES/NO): NO